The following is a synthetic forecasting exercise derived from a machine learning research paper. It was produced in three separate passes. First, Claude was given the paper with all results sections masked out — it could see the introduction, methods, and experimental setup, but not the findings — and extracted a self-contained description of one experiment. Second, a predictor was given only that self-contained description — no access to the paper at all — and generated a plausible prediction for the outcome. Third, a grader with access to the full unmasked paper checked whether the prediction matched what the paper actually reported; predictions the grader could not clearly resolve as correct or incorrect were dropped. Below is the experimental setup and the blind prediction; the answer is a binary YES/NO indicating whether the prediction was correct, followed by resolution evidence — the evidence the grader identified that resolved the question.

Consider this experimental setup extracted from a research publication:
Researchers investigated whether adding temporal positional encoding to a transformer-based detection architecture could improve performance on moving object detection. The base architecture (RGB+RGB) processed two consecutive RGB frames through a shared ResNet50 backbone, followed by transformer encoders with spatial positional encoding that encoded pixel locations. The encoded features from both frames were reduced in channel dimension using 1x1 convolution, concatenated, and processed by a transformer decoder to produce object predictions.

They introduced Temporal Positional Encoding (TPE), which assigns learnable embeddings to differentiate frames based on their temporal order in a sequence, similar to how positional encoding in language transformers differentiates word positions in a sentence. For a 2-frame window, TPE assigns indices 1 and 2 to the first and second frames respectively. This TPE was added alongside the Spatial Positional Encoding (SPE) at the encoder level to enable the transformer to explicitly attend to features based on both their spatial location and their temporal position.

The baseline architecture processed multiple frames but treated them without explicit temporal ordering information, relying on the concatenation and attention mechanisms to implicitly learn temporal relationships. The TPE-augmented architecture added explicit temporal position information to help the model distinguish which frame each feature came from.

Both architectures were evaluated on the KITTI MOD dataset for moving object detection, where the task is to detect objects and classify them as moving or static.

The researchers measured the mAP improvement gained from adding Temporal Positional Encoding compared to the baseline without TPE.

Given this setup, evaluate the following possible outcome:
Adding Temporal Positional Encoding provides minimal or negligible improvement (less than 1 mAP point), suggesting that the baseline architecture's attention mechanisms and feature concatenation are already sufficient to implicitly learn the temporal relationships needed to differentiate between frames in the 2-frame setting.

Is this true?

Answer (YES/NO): YES